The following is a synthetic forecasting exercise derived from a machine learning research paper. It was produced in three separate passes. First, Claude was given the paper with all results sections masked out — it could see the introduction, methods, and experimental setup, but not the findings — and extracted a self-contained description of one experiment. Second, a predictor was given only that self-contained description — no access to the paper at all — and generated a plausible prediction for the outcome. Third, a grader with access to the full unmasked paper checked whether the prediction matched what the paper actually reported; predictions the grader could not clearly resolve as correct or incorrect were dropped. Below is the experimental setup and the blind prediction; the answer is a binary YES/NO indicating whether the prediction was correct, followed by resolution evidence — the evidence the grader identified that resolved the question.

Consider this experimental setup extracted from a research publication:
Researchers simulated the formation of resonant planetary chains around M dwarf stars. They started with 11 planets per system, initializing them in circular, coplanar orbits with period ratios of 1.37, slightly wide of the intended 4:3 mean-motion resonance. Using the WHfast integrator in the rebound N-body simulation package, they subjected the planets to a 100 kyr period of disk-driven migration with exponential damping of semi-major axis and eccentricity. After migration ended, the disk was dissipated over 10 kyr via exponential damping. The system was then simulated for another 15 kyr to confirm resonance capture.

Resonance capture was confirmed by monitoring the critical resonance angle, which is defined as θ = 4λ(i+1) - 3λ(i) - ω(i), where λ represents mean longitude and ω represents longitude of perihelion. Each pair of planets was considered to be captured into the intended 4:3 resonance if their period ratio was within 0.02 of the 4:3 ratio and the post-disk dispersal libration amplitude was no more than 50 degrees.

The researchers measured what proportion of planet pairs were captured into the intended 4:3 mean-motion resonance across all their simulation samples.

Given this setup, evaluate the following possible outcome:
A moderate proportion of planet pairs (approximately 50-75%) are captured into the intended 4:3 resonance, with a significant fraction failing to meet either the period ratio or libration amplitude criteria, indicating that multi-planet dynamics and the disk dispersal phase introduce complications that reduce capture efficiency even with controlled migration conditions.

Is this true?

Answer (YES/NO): NO